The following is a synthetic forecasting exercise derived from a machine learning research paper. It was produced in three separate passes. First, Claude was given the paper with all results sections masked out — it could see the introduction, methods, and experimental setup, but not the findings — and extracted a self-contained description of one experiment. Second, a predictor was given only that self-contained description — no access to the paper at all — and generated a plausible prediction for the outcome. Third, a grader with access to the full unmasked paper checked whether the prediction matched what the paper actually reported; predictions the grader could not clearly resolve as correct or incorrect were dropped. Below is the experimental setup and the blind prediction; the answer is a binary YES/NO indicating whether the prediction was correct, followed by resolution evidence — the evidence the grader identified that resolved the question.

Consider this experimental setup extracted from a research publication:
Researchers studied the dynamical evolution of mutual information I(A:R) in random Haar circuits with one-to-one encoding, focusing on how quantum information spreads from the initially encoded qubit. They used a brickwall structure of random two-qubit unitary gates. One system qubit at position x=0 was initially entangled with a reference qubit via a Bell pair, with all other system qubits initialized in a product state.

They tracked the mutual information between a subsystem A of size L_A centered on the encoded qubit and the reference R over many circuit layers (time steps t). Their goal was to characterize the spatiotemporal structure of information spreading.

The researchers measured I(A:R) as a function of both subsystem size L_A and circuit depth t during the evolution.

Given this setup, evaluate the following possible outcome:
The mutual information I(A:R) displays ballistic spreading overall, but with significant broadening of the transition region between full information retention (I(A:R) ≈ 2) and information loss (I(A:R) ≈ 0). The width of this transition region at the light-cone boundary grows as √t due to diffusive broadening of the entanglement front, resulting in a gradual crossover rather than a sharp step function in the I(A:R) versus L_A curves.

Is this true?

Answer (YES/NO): NO